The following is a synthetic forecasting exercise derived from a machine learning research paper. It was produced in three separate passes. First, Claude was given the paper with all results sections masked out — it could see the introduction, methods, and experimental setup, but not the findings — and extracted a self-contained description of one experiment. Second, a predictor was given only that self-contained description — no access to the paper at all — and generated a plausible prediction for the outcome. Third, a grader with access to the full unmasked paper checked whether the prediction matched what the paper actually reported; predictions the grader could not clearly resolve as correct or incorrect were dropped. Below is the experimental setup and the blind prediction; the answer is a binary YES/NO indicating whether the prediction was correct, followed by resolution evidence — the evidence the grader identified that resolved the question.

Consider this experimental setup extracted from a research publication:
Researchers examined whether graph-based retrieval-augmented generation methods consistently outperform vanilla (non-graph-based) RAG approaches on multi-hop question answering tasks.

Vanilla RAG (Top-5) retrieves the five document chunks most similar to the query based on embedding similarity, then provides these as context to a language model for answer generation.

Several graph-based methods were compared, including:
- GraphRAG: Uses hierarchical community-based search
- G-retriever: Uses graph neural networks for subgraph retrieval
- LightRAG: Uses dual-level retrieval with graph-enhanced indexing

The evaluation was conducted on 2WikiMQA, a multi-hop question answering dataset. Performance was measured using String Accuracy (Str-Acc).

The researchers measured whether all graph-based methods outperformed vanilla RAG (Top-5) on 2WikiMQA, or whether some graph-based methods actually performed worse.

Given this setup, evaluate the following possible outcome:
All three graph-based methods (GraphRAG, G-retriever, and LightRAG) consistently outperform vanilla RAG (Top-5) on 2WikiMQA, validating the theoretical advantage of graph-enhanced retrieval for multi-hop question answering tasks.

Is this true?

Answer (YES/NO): NO